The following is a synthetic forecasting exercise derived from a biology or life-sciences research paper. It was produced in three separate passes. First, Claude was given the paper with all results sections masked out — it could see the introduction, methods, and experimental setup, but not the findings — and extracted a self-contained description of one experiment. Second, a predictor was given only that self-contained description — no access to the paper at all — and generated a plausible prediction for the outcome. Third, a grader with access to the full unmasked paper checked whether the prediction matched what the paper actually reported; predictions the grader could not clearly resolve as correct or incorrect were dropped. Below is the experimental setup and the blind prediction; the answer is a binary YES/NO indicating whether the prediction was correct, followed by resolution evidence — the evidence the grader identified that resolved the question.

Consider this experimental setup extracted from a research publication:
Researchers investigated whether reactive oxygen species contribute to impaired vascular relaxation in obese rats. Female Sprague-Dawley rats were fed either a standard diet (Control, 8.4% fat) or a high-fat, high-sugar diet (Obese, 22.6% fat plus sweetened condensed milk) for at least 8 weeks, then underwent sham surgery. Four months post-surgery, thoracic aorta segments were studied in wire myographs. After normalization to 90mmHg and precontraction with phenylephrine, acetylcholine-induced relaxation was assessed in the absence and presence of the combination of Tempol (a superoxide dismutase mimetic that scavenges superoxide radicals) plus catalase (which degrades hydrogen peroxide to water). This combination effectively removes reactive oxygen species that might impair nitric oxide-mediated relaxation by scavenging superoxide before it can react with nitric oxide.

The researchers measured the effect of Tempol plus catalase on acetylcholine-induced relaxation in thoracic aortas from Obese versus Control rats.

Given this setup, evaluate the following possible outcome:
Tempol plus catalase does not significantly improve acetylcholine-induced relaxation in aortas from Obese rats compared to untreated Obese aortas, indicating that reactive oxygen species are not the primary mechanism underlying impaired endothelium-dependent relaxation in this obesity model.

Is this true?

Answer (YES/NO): NO